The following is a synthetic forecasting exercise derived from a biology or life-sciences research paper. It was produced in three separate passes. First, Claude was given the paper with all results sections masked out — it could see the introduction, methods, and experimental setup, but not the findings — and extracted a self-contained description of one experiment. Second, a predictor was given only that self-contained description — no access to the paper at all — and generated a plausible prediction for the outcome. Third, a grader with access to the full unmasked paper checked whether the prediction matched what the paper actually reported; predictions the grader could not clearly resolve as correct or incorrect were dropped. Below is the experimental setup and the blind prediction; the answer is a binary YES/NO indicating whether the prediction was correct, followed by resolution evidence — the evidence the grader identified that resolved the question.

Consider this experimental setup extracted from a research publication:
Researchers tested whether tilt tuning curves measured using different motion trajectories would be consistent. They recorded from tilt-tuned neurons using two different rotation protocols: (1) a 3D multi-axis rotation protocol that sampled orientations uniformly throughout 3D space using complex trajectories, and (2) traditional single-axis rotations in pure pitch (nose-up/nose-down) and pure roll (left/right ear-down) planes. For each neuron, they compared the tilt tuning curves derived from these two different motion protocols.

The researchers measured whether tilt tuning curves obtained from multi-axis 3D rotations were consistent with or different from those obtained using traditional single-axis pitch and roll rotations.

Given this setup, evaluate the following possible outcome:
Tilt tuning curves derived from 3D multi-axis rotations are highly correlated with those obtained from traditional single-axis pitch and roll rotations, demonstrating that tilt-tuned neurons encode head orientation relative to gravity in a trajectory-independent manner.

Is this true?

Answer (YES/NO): YES